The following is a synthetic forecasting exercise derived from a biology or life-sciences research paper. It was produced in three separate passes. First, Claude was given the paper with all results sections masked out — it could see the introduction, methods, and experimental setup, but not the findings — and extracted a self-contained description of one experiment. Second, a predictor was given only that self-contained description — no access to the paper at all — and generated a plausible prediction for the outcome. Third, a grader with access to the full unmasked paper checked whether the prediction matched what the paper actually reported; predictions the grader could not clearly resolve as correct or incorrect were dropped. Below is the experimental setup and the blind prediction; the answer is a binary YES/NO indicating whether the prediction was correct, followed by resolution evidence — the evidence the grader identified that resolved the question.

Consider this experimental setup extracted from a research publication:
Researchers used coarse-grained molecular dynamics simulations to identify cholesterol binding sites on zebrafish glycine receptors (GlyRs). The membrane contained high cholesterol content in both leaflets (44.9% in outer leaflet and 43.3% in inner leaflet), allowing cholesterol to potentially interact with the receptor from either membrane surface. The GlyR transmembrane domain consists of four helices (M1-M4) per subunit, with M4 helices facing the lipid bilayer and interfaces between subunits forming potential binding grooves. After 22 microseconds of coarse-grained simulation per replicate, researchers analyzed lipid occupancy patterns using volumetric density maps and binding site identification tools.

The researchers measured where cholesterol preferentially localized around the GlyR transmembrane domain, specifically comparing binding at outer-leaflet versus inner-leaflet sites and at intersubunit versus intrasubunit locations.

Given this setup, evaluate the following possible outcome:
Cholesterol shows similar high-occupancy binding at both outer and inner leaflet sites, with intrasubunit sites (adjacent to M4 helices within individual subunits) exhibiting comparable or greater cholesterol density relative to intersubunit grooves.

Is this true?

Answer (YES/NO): NO